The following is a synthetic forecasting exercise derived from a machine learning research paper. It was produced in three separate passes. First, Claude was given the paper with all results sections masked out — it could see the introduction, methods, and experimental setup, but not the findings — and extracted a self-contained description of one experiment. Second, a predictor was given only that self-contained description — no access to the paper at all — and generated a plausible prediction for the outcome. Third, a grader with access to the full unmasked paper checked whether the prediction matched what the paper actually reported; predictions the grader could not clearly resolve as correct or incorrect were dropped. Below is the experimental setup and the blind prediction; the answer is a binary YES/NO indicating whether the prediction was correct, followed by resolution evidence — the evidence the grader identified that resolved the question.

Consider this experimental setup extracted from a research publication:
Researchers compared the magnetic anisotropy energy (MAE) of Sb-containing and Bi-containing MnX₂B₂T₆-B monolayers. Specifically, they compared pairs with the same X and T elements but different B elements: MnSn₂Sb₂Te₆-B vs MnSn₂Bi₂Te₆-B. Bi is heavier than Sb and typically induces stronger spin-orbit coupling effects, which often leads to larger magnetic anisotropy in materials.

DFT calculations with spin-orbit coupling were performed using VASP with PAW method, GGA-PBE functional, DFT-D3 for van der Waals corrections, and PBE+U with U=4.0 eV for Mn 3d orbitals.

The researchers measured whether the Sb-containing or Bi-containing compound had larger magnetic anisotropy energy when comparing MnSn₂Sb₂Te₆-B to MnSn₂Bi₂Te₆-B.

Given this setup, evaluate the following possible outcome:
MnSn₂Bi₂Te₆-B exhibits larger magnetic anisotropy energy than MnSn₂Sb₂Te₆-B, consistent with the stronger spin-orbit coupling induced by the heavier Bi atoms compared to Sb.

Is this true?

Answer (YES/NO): NO